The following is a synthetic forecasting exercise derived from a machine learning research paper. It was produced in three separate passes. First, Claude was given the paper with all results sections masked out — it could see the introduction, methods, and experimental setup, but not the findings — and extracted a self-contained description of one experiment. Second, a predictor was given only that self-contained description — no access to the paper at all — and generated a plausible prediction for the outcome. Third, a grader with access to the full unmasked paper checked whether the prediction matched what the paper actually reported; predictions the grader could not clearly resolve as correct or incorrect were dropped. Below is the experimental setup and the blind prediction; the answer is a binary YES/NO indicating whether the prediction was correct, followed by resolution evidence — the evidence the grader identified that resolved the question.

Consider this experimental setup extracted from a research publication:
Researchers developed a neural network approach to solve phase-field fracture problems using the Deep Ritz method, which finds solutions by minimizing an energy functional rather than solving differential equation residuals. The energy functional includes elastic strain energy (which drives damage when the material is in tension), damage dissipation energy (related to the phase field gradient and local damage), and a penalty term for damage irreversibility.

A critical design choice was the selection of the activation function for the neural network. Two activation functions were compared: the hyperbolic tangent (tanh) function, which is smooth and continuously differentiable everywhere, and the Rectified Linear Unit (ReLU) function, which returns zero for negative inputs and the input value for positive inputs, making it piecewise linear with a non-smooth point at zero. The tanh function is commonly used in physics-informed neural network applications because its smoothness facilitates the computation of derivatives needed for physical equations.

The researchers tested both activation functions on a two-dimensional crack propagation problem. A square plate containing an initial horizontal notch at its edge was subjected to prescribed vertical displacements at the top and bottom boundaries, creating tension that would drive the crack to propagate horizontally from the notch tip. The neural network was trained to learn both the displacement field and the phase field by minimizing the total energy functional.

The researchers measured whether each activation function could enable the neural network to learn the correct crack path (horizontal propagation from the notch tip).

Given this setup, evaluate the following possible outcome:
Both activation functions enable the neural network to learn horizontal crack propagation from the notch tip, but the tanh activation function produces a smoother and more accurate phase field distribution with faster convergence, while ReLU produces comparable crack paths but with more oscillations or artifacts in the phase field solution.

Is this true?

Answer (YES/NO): NO